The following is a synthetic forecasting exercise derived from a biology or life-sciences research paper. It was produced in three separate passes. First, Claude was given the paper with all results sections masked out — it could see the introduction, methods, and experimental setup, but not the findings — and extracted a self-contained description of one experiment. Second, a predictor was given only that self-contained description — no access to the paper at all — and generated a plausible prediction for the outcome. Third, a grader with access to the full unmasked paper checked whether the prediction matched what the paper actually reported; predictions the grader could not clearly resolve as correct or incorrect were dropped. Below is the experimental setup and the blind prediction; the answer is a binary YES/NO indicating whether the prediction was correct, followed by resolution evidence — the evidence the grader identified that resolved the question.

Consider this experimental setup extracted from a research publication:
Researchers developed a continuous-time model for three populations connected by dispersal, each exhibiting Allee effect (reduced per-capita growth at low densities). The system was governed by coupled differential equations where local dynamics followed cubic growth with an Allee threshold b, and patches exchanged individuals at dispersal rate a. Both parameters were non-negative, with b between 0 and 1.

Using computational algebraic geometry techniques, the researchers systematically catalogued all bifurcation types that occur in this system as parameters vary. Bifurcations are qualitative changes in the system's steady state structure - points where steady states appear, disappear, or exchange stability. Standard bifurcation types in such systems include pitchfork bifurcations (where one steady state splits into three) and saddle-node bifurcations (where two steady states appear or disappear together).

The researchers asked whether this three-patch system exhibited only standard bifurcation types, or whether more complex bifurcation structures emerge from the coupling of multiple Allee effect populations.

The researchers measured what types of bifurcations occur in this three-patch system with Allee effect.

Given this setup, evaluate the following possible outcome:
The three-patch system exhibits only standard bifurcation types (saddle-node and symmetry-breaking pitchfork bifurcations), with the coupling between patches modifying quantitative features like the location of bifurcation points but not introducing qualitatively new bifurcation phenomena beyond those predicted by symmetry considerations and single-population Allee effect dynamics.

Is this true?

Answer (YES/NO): NO